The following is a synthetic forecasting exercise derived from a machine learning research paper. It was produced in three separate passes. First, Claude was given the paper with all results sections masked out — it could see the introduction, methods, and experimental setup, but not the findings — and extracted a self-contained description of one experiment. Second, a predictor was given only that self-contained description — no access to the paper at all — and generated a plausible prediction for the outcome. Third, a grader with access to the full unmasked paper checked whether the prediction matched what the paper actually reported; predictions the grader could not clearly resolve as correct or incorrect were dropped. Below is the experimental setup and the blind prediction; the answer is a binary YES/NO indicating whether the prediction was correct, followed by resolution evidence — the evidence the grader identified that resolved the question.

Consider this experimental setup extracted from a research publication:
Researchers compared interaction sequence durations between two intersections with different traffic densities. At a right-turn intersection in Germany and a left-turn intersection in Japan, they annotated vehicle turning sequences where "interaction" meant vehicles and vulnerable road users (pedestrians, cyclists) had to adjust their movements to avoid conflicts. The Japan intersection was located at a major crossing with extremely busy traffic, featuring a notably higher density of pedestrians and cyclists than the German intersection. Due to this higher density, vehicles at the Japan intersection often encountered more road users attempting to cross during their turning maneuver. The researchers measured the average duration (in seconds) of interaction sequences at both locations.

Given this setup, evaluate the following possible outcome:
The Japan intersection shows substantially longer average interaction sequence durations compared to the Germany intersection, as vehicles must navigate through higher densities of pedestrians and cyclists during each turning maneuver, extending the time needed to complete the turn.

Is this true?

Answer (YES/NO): YES